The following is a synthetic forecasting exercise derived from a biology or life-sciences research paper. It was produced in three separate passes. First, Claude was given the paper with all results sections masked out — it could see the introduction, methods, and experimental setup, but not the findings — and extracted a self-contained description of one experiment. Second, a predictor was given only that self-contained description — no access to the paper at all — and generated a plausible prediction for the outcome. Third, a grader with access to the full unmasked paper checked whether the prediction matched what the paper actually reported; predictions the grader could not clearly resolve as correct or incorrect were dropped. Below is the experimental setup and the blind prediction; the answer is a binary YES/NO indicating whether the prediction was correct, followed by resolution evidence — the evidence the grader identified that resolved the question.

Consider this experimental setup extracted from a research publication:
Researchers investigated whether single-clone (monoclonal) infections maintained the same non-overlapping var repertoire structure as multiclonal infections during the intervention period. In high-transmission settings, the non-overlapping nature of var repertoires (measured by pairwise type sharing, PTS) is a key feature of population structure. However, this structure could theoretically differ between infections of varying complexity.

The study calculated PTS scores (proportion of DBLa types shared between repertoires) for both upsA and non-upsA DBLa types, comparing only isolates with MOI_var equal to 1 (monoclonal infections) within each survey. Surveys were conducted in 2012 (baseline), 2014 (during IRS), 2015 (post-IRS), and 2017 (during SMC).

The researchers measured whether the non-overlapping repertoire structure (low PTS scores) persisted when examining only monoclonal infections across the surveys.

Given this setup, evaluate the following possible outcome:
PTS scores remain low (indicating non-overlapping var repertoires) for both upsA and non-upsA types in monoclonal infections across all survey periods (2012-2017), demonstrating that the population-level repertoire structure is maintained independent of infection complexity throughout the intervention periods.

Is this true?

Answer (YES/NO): YES